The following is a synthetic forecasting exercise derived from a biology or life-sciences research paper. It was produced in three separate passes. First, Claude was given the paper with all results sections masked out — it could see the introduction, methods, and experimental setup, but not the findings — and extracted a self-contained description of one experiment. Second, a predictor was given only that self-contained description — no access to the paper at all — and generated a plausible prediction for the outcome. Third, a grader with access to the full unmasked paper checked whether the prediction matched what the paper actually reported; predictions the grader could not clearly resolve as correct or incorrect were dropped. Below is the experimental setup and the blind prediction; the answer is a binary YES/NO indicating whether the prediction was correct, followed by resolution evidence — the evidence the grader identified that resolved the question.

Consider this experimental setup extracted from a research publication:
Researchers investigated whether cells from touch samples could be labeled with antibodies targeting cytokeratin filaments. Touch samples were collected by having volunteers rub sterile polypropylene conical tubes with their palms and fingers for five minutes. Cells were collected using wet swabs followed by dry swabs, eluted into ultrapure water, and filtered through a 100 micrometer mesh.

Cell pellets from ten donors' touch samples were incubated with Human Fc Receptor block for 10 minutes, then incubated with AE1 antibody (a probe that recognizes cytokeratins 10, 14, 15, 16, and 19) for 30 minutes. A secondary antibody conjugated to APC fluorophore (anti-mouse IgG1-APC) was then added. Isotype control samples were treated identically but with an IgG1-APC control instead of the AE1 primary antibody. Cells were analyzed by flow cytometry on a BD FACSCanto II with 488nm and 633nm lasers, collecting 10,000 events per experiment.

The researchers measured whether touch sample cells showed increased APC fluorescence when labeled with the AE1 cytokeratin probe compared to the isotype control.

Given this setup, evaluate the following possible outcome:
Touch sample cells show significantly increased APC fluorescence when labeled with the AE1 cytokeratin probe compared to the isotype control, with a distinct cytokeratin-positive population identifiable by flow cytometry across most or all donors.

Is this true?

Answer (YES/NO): YES